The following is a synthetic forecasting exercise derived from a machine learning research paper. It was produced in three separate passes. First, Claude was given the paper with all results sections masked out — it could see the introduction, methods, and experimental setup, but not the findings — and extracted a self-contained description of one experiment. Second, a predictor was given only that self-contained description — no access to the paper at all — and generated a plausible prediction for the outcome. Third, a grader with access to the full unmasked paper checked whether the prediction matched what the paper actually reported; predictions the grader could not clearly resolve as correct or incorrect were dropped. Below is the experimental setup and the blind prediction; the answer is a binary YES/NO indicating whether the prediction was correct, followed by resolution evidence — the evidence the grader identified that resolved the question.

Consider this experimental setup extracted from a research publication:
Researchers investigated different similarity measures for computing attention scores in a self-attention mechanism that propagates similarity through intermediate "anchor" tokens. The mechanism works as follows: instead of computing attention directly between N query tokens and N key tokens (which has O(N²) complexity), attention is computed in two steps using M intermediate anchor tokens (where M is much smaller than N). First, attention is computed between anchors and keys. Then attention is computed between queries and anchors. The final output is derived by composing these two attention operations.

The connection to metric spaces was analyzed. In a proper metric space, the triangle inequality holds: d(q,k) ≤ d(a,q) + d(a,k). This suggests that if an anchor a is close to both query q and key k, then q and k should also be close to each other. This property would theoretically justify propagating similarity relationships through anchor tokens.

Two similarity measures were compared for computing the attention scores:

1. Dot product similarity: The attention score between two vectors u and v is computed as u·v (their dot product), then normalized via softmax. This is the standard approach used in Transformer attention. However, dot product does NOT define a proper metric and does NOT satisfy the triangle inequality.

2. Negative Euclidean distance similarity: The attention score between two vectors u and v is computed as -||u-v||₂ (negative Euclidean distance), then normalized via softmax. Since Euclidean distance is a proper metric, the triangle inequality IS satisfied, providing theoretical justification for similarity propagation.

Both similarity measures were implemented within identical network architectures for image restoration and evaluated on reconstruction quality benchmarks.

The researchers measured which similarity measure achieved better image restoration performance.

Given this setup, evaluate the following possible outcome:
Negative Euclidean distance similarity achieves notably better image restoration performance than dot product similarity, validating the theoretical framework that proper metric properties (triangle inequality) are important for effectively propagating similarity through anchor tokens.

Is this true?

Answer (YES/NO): NO